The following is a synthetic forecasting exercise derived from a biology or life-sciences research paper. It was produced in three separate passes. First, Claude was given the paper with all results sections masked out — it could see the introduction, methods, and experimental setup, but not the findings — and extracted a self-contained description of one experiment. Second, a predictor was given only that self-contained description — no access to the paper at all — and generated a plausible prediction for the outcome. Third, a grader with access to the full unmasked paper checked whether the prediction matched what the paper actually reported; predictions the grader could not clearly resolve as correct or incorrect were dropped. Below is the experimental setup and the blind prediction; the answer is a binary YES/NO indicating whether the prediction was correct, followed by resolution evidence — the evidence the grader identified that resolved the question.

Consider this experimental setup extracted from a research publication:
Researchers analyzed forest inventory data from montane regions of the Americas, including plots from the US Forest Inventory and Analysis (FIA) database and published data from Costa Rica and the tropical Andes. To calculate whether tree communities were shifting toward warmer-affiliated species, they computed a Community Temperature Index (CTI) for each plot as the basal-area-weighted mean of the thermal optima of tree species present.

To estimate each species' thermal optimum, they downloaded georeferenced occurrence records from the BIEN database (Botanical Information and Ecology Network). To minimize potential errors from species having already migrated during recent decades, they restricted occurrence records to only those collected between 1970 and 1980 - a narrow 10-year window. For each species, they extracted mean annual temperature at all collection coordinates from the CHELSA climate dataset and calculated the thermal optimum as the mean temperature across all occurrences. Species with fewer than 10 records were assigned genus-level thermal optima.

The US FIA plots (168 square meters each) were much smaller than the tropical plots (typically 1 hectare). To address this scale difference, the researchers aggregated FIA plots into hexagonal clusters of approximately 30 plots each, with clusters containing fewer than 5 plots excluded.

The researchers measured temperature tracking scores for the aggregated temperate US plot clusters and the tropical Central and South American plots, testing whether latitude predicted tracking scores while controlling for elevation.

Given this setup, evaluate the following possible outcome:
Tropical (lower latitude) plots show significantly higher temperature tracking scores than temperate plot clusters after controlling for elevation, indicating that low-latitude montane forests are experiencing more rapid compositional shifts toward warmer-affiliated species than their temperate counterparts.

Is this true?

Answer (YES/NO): YES